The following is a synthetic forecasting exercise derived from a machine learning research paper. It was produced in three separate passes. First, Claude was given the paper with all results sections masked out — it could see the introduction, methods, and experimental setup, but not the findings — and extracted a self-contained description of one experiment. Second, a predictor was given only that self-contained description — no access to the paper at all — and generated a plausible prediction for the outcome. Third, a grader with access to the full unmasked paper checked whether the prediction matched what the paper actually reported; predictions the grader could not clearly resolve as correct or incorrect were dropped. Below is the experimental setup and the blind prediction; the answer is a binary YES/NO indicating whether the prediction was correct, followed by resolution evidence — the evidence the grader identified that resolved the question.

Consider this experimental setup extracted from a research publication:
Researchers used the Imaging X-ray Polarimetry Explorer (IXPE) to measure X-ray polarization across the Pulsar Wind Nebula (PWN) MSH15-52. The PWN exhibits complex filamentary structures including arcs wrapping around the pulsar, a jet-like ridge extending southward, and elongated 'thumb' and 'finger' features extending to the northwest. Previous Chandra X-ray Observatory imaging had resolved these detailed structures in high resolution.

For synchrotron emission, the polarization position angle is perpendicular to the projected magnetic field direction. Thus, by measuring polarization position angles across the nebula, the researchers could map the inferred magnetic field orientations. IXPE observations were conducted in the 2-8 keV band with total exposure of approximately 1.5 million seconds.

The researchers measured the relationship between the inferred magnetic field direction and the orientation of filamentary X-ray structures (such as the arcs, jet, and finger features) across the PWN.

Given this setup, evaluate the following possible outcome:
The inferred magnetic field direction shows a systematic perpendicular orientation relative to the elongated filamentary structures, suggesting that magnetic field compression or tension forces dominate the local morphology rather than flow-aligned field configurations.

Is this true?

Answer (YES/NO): NO